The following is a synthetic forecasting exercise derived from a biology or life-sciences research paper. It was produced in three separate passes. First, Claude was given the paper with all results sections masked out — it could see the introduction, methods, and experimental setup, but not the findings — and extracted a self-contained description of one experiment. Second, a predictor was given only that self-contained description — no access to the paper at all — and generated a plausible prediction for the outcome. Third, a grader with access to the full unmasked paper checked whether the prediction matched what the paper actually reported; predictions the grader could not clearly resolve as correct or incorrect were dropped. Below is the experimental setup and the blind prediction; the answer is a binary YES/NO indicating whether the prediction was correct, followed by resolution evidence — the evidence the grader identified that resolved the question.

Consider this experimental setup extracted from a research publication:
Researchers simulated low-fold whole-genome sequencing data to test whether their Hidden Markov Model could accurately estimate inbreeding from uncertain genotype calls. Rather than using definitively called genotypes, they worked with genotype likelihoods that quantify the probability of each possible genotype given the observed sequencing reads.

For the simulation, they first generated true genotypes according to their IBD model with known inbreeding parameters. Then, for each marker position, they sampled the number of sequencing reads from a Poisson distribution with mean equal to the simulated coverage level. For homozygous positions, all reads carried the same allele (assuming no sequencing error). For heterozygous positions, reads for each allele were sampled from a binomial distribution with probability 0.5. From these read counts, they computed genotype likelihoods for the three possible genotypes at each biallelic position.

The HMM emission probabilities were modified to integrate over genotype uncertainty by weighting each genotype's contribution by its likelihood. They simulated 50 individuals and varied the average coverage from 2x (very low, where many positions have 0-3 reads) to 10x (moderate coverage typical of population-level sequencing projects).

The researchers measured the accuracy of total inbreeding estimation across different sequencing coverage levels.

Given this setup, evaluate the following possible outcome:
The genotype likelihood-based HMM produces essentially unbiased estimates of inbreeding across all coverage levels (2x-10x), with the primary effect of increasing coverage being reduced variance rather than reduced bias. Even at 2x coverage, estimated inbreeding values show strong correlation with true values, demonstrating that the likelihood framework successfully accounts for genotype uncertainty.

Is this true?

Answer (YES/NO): NO